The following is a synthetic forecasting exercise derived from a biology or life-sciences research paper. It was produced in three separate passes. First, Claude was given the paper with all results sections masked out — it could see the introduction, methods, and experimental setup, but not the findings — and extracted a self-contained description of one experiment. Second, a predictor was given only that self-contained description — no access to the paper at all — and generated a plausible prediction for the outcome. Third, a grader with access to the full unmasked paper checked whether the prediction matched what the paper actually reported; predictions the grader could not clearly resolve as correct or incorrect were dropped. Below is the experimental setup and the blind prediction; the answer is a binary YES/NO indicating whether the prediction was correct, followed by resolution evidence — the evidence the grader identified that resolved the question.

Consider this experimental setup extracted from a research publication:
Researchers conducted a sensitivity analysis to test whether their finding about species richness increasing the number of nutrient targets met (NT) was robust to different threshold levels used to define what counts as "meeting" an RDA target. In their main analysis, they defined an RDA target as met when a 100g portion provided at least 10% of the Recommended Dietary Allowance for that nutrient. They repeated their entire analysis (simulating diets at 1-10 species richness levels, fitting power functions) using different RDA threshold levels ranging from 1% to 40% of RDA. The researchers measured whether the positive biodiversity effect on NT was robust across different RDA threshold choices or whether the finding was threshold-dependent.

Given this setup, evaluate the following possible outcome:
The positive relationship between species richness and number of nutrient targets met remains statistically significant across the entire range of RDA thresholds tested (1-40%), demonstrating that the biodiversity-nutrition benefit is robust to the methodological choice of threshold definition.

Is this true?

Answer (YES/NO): YES